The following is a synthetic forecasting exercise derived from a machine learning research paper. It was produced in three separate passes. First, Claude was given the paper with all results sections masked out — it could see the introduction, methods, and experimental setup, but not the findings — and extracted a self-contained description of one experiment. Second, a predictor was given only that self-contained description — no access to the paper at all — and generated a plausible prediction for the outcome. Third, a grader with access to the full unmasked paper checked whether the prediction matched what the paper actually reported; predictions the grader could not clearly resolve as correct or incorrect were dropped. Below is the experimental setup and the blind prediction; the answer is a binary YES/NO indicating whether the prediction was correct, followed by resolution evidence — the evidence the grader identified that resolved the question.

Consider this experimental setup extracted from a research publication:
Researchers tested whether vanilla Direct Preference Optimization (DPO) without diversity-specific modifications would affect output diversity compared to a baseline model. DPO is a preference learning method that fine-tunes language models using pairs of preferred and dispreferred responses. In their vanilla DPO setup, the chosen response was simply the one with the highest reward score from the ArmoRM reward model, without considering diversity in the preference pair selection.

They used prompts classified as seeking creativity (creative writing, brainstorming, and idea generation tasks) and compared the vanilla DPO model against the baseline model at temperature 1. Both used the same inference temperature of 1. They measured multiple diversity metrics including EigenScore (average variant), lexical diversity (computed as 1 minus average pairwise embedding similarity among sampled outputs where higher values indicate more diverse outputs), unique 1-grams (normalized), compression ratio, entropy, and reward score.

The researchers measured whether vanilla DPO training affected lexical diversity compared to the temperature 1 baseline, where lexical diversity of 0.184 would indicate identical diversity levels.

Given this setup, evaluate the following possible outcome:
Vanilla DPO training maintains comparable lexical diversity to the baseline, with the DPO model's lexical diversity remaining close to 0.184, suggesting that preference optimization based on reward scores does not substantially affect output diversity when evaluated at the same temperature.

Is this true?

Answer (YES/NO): YES